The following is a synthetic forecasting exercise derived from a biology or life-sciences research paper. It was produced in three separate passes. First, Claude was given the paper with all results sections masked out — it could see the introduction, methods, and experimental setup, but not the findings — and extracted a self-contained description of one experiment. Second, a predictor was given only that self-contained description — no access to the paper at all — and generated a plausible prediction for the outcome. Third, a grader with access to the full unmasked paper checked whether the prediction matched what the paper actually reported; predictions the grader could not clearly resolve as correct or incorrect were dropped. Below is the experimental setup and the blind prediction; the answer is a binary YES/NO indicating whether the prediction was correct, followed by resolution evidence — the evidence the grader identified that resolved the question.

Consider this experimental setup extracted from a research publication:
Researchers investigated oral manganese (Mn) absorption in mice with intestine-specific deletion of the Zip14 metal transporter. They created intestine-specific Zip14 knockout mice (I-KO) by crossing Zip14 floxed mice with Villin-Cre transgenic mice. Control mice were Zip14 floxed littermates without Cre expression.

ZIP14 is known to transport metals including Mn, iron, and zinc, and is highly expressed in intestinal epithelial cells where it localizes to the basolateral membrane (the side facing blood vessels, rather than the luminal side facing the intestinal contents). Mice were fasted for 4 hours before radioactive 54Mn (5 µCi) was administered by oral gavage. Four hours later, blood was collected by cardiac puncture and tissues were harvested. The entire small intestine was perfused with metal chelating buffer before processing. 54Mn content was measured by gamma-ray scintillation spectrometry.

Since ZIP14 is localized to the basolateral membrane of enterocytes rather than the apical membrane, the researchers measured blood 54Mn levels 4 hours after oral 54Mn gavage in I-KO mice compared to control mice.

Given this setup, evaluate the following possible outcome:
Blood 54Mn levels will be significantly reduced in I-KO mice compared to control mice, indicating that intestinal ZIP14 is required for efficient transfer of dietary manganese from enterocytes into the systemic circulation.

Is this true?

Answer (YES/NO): NO